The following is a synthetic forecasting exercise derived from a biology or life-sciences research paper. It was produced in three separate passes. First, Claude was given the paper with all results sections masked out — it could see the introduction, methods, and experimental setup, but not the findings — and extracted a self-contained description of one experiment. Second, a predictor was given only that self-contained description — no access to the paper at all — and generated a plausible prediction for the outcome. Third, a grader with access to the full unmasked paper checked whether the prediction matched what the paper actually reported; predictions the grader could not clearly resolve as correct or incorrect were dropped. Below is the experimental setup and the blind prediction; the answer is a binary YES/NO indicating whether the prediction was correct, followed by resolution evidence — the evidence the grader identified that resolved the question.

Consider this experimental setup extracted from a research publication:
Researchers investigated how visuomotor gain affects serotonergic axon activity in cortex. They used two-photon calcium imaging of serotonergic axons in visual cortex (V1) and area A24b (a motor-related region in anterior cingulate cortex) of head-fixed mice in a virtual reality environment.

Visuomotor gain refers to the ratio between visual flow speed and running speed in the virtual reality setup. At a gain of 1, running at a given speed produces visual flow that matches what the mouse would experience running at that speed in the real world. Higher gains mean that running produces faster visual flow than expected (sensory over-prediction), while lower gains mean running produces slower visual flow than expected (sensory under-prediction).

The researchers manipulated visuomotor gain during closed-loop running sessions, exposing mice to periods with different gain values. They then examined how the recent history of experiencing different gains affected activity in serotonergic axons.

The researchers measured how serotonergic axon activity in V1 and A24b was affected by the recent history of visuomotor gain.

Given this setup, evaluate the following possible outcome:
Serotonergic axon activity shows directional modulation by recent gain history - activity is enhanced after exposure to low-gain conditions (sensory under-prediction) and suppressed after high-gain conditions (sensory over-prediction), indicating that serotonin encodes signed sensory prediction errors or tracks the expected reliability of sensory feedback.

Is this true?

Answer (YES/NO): NO